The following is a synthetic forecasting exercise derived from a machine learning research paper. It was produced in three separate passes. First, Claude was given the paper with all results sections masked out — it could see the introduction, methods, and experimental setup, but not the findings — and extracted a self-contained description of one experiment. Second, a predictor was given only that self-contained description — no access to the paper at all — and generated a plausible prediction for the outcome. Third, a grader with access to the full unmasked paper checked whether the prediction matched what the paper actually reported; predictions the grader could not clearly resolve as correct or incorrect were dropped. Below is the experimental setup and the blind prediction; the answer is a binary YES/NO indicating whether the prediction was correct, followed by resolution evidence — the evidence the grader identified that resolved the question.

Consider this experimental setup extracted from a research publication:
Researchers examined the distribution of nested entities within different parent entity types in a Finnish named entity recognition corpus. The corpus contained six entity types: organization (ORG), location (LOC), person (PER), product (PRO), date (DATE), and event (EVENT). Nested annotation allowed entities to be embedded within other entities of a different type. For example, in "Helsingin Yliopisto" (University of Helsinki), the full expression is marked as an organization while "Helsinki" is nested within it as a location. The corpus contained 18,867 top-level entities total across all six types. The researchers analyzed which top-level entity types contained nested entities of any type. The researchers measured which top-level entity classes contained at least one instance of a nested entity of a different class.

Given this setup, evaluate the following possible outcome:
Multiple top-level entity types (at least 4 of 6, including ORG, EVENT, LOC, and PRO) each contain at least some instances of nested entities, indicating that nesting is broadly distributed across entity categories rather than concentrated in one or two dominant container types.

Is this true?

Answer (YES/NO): NO